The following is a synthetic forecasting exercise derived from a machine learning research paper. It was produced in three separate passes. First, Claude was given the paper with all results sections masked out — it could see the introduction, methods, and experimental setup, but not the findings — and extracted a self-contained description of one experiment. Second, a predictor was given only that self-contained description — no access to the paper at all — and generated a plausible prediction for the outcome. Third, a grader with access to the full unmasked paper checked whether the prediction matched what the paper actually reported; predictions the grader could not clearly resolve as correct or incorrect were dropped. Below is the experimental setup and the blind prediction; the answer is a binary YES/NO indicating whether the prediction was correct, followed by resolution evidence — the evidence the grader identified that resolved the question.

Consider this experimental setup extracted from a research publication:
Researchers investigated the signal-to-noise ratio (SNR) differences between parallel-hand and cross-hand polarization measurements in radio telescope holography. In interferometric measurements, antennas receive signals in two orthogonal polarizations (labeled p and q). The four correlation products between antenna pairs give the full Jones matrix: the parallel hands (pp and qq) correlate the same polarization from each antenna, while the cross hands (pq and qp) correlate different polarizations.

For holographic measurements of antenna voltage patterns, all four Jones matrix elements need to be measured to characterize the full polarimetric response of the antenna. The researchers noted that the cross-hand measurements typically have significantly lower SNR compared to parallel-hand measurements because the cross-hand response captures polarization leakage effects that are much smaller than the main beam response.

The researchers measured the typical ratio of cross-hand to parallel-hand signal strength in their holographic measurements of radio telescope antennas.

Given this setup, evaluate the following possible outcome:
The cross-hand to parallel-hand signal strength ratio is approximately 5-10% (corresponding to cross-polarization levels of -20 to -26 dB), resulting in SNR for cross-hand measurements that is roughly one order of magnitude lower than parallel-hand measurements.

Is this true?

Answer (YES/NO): NO